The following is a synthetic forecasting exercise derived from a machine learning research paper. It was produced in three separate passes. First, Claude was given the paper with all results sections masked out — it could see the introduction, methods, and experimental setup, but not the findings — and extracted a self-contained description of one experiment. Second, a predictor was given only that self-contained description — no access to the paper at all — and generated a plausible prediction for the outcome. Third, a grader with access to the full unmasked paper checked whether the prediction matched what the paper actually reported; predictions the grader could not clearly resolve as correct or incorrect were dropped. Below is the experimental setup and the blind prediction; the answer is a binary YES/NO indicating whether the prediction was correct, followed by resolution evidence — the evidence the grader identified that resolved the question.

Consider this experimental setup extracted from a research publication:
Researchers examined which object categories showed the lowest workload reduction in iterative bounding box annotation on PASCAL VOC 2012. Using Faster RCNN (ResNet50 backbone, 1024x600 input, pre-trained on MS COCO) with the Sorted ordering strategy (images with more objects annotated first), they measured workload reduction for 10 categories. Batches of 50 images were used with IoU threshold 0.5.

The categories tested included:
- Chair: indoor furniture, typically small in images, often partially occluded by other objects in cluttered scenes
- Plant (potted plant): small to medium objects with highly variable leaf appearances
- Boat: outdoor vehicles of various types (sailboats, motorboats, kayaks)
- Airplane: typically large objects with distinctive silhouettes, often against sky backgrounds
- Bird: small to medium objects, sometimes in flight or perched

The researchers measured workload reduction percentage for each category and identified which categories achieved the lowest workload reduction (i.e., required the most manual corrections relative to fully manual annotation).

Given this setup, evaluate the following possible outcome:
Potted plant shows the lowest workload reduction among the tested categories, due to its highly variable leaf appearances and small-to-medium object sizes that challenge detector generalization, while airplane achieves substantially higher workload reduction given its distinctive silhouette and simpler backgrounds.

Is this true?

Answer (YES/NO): NO